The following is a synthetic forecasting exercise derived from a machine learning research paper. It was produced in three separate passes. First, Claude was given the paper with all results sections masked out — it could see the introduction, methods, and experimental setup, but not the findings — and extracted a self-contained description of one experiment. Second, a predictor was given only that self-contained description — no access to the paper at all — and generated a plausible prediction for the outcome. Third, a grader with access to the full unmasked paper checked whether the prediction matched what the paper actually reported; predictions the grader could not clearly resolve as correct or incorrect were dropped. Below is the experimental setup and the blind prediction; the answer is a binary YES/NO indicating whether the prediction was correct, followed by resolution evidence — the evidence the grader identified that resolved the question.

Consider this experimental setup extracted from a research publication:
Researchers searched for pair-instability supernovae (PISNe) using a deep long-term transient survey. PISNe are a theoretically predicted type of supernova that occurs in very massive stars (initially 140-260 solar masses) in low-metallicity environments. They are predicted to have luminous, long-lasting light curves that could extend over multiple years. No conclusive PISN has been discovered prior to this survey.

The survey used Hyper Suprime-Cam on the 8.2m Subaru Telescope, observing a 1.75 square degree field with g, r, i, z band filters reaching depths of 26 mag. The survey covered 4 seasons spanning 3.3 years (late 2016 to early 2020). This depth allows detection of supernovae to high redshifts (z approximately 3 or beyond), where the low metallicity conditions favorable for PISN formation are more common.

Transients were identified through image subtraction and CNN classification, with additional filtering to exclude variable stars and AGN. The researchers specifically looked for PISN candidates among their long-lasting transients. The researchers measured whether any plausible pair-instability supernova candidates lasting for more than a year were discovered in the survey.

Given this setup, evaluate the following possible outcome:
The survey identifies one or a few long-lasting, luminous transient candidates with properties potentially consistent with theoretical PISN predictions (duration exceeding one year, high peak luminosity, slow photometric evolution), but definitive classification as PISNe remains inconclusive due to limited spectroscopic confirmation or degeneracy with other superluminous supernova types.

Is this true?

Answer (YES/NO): NO